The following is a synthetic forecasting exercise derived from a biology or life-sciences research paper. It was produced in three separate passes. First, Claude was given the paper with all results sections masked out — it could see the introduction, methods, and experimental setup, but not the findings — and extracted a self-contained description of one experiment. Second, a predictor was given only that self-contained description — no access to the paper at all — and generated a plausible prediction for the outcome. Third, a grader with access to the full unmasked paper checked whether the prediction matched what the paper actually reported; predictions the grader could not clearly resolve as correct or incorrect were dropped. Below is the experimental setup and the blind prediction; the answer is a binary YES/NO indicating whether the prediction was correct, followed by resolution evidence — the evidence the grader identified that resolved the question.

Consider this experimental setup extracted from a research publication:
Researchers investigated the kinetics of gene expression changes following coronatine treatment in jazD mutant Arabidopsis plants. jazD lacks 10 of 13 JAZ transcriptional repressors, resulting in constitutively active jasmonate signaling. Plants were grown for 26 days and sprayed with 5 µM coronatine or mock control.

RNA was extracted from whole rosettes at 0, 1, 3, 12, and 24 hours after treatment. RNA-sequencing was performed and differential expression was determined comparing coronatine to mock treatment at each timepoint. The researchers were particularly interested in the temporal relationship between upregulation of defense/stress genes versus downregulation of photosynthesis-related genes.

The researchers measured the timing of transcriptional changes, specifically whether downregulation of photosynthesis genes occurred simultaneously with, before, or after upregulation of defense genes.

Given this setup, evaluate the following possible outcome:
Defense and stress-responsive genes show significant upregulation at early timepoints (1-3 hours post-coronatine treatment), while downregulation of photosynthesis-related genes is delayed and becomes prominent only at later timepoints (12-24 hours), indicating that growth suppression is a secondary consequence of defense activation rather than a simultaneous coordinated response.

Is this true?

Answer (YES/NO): NO